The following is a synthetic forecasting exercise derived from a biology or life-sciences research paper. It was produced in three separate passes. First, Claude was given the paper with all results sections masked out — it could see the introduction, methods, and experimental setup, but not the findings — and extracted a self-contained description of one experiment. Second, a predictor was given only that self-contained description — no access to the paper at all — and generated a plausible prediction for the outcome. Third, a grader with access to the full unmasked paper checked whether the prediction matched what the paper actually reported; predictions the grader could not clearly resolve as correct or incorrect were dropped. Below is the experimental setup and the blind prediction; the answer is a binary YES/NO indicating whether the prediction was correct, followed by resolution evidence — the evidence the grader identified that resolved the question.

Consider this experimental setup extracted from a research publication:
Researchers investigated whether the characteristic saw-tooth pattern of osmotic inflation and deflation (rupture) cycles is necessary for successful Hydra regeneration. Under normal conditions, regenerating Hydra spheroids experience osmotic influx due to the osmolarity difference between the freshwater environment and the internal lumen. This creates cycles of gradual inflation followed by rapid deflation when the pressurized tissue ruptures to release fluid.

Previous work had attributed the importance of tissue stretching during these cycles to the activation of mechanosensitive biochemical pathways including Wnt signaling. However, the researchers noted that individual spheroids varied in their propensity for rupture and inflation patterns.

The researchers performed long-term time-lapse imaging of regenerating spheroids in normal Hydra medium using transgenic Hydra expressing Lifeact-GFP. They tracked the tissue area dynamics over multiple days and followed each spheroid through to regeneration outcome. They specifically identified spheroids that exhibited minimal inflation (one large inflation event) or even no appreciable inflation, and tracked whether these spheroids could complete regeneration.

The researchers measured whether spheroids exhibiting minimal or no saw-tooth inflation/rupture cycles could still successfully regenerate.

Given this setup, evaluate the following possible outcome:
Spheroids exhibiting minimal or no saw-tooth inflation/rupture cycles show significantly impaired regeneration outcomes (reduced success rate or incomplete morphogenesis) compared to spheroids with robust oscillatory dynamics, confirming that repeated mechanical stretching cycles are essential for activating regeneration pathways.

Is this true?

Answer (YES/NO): NO